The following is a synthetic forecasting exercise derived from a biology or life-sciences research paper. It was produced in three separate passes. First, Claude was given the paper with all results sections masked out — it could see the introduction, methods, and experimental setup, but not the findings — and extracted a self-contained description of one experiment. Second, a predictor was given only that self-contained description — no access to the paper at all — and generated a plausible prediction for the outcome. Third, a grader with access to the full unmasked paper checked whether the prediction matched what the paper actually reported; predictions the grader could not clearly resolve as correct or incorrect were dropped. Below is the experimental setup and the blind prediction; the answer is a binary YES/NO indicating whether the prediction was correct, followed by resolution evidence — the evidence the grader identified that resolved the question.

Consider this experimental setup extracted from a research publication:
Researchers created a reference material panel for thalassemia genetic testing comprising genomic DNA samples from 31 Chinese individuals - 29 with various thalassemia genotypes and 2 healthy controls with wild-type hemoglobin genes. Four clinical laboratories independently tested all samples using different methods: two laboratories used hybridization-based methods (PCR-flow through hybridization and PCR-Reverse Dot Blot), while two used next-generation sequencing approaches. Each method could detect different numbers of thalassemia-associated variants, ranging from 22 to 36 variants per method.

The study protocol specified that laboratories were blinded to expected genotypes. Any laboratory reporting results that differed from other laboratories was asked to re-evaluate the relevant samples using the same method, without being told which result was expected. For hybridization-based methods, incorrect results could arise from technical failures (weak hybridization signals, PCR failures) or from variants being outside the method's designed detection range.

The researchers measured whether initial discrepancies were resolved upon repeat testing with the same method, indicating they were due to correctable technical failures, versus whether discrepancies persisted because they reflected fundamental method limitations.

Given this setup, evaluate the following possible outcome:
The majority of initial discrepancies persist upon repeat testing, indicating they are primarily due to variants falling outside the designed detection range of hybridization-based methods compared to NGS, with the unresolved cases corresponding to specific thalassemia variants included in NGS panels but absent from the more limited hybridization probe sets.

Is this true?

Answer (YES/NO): YES